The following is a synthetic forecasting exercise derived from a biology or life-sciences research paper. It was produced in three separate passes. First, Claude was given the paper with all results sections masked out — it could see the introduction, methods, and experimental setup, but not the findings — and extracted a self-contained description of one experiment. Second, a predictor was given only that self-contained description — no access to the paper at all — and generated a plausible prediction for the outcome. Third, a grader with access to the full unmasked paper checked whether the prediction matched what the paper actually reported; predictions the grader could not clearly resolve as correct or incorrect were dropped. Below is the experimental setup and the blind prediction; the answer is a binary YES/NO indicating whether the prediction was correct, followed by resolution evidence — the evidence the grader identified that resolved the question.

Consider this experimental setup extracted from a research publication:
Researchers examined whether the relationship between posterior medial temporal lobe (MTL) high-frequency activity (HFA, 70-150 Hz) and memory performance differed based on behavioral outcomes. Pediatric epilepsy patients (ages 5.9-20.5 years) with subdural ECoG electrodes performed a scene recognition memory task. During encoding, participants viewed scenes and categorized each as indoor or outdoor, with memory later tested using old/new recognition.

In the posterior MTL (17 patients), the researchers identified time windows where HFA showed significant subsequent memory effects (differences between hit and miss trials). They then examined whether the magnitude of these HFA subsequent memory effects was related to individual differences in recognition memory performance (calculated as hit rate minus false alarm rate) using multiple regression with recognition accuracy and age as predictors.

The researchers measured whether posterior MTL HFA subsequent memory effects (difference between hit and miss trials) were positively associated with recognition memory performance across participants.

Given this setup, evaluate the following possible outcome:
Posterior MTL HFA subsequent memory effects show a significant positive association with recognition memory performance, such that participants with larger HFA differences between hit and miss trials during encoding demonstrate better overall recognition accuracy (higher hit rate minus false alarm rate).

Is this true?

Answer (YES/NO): YES